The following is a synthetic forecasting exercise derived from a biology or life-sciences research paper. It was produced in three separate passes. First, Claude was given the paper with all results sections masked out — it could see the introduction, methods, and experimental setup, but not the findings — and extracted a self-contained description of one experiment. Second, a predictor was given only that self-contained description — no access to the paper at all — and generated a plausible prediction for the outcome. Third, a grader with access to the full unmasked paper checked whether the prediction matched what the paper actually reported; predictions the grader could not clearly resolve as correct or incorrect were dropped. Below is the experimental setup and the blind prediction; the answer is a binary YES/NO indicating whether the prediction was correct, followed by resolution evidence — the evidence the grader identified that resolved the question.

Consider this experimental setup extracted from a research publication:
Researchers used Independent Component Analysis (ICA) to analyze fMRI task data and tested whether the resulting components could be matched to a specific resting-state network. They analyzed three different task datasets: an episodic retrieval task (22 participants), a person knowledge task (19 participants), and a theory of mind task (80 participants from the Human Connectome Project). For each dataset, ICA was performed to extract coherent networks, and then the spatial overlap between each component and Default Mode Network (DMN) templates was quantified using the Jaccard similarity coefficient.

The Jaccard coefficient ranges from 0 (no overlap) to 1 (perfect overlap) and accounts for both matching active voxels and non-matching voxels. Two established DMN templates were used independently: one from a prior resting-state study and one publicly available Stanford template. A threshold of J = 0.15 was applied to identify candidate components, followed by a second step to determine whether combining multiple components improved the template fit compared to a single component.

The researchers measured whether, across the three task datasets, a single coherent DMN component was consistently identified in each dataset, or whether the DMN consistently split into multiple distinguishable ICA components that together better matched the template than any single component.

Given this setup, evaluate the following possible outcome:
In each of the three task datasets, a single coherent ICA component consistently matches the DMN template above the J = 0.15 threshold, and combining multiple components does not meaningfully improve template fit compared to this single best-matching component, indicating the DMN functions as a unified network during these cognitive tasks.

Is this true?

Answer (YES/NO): YES